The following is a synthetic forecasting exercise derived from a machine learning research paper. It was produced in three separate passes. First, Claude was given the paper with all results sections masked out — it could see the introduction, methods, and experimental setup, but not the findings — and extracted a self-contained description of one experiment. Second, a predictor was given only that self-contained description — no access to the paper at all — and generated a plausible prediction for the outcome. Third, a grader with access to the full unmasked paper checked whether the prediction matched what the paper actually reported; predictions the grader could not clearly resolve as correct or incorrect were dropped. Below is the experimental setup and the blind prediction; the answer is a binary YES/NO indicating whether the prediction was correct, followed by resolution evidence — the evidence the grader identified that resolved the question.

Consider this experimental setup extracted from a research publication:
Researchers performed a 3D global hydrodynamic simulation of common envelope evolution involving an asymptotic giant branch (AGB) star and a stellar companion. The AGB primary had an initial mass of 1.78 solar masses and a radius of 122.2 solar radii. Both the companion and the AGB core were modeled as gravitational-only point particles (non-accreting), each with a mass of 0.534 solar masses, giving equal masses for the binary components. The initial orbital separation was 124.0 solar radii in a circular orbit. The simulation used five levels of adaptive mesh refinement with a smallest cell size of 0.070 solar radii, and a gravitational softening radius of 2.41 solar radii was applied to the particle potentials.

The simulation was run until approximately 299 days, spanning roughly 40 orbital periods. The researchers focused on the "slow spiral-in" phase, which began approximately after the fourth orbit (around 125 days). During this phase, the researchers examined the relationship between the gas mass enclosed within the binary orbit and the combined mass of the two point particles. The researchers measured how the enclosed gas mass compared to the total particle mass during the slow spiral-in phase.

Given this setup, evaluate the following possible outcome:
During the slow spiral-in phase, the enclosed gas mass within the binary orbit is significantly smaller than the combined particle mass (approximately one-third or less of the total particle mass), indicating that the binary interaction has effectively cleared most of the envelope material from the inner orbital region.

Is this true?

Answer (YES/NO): YES